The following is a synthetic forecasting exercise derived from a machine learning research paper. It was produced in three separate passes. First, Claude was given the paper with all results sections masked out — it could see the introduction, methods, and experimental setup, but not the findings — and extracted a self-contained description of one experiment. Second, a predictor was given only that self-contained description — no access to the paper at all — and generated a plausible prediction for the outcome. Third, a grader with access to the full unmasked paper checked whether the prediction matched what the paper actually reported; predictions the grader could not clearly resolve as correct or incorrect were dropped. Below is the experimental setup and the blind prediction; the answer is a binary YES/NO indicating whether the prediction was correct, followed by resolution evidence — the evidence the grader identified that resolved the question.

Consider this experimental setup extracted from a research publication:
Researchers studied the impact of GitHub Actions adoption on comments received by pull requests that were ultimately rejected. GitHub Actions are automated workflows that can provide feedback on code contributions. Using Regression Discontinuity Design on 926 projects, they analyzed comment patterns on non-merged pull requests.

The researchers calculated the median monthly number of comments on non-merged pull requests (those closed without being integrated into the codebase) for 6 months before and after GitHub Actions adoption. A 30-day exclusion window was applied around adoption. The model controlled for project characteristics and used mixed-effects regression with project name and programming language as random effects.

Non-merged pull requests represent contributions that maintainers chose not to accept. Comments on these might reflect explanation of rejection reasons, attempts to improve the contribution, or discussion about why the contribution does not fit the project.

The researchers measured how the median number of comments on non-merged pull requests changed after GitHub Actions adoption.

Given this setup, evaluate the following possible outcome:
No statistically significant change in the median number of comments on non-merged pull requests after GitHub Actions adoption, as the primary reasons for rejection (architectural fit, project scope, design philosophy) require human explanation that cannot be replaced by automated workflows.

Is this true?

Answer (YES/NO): YES